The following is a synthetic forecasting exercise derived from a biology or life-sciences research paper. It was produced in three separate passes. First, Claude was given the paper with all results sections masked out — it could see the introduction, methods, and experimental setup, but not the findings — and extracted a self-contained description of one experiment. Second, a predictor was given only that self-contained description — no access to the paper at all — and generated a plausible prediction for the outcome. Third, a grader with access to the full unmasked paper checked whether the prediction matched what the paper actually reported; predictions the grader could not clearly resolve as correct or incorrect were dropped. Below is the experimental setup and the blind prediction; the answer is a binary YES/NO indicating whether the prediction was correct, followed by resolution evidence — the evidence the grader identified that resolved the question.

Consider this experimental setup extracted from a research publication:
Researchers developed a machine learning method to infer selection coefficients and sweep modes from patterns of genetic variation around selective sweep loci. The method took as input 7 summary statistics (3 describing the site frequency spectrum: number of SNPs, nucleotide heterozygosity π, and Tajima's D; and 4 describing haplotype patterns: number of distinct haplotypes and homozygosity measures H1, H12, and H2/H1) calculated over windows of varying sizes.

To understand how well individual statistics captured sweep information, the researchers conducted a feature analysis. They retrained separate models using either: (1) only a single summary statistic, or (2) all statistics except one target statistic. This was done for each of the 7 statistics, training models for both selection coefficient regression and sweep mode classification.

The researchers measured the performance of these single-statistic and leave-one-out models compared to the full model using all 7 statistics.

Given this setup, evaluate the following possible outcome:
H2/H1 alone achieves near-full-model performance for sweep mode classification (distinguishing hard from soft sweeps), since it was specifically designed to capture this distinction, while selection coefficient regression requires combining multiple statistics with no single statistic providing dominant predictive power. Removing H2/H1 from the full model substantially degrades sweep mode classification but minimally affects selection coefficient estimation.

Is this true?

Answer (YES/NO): NO